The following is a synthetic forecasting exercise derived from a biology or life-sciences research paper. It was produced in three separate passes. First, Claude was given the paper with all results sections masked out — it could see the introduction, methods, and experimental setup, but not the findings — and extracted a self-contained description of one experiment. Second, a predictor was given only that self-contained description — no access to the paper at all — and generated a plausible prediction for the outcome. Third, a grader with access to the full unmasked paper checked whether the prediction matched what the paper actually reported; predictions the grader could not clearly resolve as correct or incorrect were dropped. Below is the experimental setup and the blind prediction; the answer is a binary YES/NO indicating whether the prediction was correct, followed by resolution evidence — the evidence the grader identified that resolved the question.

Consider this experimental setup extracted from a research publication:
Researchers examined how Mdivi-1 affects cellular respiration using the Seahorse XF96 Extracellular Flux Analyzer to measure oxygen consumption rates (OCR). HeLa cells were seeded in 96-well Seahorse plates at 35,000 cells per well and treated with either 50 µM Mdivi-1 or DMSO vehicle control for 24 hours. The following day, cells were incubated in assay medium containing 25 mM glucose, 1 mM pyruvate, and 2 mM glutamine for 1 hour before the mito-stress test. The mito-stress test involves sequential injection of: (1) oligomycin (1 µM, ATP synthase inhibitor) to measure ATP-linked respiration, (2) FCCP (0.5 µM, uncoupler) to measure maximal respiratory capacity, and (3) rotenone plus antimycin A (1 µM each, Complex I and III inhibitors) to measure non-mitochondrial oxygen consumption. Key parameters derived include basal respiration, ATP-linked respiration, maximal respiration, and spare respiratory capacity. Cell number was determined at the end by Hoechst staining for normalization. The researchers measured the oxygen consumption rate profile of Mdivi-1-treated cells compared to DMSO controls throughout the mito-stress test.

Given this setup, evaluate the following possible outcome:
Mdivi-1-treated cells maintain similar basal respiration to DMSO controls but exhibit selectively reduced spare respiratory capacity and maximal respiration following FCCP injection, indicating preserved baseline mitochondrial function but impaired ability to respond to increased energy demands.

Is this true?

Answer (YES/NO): NO